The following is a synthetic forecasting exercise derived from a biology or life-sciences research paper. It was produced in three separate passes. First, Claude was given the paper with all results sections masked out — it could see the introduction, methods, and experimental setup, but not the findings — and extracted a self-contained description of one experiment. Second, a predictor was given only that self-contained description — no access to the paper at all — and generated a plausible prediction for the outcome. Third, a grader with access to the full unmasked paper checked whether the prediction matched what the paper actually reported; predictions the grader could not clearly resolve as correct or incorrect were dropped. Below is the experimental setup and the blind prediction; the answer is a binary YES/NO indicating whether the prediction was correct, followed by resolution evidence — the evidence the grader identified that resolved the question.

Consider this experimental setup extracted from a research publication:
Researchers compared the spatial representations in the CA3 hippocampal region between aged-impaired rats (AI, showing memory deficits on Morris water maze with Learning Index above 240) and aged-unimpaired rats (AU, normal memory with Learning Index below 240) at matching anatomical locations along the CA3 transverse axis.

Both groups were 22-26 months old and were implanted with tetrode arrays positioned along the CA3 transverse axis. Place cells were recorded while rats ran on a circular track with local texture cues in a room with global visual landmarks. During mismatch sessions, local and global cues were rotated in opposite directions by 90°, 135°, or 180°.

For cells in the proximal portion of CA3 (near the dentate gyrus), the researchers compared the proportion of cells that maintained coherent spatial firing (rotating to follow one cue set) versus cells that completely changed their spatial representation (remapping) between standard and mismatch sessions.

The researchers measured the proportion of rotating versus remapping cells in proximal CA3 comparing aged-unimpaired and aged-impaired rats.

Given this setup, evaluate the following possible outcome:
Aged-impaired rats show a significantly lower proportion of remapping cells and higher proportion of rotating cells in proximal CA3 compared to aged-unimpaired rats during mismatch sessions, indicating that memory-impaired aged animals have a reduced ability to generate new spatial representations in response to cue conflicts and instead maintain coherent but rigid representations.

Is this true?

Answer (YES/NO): YES